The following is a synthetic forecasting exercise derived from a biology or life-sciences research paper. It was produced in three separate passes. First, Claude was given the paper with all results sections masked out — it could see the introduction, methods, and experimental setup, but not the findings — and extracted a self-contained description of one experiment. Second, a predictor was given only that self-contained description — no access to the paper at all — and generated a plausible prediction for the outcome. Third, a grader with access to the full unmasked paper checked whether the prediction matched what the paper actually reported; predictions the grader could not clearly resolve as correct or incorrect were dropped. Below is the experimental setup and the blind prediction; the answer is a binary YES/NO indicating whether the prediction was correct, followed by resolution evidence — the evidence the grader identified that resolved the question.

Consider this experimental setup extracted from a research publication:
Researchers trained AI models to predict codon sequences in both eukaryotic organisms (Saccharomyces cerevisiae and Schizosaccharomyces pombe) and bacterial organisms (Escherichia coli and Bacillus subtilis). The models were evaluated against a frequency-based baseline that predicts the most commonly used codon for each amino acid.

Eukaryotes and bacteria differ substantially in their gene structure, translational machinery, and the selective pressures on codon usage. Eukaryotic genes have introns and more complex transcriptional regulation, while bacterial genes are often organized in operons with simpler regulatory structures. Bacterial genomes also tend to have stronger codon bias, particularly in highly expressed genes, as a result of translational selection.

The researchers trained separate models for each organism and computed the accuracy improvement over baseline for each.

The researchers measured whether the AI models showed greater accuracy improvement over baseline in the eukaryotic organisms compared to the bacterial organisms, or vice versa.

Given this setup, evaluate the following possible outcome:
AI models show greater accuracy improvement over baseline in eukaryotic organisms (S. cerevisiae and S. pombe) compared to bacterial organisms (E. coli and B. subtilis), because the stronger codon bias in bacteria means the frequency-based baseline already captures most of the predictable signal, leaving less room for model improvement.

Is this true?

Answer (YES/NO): NO